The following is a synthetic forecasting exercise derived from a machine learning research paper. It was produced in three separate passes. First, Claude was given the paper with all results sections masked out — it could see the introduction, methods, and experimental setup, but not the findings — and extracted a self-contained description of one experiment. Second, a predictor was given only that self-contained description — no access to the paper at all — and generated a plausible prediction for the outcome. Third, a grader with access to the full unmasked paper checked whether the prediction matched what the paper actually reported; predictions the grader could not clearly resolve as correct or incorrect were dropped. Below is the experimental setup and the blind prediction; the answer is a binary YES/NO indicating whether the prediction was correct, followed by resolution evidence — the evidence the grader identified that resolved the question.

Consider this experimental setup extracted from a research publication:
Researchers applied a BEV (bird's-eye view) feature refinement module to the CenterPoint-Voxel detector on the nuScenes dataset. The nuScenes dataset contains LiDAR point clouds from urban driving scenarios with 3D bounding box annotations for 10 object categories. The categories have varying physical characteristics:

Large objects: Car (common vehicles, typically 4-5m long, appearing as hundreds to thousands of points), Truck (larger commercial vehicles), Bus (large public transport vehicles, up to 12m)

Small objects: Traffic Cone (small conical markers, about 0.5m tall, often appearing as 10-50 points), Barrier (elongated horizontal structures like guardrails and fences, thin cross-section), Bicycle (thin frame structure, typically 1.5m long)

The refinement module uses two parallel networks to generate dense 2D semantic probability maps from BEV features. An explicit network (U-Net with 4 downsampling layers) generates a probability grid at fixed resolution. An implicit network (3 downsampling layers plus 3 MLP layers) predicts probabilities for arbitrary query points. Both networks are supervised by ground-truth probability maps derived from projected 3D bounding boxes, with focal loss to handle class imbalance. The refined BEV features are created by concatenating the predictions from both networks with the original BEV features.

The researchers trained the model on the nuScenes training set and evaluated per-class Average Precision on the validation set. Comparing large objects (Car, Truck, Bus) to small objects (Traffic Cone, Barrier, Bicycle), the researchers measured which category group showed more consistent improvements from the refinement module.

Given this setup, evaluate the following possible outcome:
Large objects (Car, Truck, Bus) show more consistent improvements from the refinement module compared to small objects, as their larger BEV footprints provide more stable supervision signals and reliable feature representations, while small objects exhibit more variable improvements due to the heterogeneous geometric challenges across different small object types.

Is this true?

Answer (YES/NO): YES